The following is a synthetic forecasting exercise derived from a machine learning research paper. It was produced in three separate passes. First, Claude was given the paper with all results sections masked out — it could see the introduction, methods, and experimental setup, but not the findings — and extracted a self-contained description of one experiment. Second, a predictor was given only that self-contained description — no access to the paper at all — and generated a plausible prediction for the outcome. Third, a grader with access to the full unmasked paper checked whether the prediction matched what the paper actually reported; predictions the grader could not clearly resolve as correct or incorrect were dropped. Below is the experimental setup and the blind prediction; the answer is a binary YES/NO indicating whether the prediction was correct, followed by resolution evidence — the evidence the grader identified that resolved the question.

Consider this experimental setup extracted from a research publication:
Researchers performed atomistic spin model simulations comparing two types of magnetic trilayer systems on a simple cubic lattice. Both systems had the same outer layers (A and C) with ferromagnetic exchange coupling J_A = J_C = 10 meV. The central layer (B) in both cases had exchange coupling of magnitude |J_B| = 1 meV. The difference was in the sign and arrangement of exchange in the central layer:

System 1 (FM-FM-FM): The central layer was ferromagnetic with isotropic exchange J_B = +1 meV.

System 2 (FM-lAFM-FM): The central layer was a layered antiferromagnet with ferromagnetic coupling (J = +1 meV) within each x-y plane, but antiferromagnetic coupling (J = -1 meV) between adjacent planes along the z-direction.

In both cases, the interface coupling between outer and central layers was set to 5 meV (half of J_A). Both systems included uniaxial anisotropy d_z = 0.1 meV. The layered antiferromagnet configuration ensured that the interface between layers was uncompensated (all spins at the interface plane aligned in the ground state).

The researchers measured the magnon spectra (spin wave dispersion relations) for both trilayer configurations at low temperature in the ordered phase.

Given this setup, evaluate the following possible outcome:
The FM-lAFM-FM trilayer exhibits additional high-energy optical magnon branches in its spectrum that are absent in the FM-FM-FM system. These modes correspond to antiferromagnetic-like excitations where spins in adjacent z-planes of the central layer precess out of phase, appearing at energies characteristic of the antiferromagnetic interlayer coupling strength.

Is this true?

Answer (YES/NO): NO